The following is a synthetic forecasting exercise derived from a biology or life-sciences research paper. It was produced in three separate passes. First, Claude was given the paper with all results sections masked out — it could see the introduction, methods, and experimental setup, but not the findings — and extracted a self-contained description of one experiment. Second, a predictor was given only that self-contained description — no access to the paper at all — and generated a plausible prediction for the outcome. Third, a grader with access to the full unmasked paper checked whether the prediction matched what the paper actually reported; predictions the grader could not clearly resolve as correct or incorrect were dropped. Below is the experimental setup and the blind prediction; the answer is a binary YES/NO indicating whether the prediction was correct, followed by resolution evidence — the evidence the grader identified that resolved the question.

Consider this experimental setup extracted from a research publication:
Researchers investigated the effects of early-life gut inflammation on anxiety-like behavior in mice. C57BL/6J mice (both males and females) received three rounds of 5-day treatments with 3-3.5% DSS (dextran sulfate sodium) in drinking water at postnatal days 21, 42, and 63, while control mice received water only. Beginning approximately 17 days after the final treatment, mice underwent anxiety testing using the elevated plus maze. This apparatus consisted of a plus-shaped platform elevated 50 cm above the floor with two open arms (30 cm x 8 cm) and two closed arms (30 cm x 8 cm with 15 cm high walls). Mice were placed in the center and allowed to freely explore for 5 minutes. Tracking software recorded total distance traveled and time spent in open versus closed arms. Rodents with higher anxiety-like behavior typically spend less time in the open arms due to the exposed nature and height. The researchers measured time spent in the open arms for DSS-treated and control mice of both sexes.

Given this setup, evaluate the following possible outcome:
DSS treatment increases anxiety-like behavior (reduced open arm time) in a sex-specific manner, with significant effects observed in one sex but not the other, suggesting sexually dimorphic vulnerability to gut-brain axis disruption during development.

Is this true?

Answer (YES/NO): NO